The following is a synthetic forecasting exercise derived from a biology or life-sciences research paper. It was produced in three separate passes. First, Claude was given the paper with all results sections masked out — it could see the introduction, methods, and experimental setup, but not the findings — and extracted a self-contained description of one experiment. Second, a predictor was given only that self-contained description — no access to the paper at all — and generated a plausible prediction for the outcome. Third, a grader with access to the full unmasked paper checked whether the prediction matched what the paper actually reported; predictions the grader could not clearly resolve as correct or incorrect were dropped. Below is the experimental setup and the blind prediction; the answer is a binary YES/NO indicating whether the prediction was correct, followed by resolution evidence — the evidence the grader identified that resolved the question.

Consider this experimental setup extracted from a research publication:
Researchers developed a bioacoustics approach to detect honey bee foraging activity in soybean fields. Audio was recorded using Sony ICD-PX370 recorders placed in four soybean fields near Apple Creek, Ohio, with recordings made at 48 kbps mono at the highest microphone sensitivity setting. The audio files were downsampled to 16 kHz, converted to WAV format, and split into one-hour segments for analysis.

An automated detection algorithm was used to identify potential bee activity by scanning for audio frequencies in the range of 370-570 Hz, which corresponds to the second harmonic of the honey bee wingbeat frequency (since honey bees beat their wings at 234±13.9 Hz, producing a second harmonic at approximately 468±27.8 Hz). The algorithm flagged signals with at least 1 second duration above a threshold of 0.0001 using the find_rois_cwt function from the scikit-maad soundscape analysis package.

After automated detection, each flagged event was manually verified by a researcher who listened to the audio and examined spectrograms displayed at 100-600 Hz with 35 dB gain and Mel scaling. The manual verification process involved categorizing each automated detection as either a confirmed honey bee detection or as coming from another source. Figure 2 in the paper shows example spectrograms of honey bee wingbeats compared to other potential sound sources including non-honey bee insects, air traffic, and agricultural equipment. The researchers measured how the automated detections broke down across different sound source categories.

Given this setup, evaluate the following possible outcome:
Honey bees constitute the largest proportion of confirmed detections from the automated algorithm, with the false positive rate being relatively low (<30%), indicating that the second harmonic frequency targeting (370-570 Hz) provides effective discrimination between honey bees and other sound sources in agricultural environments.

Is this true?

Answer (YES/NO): NO